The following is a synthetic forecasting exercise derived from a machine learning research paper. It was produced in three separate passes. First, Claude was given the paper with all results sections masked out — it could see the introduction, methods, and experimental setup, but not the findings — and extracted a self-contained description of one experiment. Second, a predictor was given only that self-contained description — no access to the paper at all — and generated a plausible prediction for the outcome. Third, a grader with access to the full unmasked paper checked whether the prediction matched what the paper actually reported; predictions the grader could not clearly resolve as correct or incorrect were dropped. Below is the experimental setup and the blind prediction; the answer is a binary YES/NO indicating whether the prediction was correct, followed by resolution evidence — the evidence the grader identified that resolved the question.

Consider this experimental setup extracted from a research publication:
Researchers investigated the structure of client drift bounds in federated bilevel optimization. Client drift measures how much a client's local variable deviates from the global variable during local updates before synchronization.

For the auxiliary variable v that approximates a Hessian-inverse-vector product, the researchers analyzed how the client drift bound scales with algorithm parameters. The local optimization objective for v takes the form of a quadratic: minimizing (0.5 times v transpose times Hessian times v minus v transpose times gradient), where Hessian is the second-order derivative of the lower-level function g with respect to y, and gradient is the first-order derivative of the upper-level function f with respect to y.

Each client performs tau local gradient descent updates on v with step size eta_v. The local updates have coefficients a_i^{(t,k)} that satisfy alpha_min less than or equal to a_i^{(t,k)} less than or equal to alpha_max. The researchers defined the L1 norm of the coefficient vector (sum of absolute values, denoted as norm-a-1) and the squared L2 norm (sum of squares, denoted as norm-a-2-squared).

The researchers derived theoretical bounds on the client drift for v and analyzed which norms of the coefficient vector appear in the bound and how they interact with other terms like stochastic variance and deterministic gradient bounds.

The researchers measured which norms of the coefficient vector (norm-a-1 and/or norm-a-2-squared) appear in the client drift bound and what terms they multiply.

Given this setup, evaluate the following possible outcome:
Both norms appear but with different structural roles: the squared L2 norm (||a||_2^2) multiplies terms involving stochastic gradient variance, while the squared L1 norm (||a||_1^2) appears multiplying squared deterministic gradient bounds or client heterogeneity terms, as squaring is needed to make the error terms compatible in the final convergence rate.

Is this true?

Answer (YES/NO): NO